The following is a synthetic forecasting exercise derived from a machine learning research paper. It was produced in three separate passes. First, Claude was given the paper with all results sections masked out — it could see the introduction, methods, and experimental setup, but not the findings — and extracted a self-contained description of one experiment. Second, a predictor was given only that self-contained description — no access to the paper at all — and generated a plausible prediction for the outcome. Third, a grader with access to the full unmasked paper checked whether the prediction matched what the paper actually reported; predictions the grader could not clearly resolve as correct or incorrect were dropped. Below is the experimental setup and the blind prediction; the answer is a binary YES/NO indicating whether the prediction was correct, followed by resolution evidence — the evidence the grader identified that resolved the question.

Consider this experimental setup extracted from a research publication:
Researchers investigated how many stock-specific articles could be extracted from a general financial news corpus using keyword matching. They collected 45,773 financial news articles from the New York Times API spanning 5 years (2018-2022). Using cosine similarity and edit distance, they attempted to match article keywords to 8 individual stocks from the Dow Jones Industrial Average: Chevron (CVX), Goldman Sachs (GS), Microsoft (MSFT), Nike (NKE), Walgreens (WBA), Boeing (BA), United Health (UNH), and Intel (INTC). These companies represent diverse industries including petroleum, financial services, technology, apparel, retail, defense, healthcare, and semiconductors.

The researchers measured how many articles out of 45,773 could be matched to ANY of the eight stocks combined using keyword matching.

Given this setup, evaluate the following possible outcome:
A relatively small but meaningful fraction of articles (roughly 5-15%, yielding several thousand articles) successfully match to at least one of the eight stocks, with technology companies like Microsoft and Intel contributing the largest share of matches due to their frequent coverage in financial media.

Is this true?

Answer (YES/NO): NO